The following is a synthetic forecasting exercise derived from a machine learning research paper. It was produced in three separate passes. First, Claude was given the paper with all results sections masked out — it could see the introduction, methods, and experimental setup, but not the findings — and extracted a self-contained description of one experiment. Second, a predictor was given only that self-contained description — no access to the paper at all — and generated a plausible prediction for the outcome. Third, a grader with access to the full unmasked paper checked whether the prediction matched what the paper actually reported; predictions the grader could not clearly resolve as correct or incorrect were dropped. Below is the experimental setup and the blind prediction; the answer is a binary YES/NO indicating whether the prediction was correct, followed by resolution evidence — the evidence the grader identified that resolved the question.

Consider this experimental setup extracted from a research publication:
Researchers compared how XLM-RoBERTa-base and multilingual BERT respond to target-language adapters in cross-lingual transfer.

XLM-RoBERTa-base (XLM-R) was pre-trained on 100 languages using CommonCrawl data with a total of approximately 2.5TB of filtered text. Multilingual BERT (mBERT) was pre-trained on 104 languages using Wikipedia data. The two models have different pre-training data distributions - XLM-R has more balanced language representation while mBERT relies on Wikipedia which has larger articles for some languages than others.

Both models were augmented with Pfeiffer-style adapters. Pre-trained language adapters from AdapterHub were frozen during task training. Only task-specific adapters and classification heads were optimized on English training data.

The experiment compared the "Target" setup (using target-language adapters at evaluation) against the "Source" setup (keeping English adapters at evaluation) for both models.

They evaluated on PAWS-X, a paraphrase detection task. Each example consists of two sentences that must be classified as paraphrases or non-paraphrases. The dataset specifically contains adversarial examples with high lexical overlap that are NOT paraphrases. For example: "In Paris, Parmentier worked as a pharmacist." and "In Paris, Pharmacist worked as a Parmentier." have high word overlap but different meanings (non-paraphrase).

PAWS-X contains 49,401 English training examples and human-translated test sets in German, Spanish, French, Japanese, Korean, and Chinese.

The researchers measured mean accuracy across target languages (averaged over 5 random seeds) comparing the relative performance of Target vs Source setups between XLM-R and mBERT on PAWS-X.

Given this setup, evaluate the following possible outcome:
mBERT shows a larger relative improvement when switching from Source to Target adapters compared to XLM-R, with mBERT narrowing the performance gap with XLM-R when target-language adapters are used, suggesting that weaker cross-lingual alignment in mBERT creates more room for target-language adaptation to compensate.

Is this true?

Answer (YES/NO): NO